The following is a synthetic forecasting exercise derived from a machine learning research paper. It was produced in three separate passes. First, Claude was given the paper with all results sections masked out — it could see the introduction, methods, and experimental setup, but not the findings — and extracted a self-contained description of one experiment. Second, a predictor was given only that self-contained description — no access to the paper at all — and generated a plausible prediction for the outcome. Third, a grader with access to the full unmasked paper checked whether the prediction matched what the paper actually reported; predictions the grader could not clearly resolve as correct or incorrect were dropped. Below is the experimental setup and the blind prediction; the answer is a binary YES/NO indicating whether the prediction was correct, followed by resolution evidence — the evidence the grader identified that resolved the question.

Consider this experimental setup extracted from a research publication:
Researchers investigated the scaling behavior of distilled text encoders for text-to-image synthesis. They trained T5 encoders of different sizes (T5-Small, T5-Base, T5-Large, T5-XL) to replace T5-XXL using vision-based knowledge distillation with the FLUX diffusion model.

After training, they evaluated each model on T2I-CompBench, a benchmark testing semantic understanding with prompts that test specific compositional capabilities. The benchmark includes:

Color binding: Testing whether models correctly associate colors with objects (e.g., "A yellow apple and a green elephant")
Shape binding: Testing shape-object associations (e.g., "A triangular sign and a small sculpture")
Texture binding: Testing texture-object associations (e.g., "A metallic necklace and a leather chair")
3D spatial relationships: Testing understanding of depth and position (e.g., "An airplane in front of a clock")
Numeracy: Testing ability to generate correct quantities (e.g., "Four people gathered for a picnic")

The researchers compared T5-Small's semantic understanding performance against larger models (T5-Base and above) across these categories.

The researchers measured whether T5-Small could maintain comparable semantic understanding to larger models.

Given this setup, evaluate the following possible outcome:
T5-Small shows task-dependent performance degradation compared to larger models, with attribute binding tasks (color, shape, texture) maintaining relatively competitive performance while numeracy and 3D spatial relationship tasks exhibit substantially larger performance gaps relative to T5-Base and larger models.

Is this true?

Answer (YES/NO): NO